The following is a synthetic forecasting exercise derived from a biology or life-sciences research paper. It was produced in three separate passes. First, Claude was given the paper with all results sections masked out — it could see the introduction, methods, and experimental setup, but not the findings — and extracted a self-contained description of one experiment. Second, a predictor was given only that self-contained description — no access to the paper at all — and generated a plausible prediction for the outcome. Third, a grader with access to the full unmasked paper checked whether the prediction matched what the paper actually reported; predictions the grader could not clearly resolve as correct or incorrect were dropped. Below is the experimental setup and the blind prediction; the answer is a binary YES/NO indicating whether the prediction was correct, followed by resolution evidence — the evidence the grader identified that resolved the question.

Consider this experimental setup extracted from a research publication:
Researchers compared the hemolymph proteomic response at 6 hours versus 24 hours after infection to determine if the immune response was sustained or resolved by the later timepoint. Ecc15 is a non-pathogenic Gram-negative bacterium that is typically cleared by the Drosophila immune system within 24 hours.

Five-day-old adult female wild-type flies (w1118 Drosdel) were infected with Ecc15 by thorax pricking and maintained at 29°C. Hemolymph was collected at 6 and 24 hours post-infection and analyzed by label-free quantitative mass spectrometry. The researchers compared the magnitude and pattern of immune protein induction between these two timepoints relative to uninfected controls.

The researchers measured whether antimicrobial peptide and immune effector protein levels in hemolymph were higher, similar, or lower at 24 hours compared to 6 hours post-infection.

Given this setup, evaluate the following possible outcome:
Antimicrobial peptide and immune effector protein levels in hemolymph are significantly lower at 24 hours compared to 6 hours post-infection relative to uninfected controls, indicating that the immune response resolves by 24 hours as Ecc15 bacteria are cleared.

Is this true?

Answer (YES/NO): NO